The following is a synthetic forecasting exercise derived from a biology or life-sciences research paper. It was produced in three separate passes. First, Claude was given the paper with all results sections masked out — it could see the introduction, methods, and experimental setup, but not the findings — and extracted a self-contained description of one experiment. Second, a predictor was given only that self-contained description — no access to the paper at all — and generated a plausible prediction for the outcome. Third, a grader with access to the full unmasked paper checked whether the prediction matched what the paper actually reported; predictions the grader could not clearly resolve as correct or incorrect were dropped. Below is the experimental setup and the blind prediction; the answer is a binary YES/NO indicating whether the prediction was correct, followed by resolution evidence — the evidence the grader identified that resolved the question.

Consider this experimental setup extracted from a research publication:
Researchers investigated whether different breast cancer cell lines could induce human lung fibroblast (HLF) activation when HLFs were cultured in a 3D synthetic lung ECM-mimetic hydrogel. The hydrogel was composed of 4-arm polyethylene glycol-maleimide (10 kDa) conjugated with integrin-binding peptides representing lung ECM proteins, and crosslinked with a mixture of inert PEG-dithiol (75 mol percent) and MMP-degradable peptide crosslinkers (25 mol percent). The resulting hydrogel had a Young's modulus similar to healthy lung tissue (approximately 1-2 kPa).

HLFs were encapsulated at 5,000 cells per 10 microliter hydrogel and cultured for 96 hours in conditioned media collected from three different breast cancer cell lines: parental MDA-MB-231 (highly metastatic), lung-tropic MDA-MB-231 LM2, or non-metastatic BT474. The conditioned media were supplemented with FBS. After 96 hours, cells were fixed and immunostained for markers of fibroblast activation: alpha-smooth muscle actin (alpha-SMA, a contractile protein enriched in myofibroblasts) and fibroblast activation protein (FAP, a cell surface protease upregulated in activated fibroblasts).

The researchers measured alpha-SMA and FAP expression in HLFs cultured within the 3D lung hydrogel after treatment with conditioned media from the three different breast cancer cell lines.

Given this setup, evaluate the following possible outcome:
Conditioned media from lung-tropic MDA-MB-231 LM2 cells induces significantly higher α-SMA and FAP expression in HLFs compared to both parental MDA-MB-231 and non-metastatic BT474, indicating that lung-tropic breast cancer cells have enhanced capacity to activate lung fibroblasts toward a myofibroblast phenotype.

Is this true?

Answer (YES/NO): NO